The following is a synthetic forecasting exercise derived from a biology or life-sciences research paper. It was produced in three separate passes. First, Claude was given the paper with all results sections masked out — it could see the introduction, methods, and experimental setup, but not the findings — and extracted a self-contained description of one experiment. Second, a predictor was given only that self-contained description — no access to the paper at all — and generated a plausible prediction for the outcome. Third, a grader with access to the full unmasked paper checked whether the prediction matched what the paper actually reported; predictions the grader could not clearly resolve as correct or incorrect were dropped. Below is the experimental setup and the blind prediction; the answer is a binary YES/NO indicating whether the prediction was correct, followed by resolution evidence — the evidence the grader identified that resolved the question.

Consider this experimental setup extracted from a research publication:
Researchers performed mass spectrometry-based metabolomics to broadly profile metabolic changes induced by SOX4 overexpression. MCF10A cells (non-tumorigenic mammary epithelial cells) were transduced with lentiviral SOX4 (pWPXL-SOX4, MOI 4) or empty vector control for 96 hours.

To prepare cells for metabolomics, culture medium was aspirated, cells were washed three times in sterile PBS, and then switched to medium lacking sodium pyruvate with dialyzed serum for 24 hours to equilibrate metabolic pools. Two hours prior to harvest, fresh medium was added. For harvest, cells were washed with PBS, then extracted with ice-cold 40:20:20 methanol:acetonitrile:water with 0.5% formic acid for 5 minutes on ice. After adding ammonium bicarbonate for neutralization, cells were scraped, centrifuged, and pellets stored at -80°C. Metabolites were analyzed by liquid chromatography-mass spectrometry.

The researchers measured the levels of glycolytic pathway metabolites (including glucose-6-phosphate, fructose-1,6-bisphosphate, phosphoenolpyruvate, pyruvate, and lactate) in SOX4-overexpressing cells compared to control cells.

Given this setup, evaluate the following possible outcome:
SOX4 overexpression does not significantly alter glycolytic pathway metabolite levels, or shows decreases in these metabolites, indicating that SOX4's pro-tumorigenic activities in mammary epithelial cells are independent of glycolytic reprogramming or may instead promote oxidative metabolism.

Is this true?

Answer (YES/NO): NO